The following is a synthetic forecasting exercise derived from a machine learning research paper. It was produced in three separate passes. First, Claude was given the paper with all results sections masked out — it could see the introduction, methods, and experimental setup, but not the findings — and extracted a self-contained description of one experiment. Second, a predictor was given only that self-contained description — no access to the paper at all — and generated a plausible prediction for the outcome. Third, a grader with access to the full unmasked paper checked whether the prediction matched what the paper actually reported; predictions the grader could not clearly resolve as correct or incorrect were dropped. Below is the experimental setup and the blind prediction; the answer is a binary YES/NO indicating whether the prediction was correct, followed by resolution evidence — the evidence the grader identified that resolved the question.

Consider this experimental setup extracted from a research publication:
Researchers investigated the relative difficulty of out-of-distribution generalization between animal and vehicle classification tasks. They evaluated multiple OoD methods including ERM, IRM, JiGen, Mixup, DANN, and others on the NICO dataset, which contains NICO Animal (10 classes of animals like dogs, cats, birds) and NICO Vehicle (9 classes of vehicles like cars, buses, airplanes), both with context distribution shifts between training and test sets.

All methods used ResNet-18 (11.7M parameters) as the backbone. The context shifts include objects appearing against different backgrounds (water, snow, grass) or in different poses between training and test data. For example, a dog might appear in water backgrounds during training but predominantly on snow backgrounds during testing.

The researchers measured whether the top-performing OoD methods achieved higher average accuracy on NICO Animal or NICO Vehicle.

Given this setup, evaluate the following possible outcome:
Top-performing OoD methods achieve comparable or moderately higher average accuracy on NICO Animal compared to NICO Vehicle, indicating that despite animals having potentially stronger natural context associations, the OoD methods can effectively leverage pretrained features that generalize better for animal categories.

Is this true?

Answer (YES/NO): YES